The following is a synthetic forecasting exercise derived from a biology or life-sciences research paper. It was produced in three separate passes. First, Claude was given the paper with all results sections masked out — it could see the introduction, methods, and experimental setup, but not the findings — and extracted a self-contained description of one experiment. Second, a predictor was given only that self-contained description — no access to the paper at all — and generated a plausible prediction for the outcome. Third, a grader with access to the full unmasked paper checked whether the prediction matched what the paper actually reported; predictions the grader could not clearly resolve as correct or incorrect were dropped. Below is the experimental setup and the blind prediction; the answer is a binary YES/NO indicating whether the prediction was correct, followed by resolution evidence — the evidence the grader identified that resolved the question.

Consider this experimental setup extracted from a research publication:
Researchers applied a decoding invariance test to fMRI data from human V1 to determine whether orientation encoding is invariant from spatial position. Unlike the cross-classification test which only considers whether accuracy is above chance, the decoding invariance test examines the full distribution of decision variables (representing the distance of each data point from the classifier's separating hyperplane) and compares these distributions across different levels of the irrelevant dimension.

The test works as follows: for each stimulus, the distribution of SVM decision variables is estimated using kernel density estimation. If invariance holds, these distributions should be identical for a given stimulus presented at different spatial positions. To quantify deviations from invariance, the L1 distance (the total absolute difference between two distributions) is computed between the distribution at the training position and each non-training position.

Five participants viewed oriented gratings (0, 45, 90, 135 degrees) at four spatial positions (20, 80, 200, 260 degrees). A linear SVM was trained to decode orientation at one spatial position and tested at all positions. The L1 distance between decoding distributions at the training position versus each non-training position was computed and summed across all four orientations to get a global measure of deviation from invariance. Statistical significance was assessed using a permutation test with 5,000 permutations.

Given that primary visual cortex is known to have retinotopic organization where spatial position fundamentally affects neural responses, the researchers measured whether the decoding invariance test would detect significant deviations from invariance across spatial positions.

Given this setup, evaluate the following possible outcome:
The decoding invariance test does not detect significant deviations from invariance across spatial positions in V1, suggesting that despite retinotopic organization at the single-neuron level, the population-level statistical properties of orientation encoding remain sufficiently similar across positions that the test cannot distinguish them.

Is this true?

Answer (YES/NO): NO